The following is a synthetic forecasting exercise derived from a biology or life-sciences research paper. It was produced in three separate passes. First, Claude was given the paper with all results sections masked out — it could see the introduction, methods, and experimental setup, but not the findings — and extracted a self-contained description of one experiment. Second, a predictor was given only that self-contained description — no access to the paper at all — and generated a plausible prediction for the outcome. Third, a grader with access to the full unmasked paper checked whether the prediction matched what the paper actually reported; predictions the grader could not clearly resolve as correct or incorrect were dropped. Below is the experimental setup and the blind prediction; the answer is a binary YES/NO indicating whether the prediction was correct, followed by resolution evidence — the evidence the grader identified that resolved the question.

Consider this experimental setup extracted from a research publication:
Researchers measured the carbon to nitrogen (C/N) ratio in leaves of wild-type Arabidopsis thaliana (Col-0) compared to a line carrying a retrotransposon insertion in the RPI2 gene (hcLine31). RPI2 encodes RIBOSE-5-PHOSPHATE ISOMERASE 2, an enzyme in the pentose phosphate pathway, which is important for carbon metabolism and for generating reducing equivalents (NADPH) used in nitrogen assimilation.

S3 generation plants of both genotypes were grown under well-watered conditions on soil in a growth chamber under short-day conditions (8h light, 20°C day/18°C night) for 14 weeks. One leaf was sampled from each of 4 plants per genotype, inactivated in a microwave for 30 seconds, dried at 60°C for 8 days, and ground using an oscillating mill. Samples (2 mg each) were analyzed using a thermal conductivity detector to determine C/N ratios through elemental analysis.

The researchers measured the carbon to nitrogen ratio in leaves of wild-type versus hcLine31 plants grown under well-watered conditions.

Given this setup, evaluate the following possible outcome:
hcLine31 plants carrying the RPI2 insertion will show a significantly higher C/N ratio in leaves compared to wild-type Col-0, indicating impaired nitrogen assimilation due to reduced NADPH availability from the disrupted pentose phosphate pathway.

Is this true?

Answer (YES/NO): NO